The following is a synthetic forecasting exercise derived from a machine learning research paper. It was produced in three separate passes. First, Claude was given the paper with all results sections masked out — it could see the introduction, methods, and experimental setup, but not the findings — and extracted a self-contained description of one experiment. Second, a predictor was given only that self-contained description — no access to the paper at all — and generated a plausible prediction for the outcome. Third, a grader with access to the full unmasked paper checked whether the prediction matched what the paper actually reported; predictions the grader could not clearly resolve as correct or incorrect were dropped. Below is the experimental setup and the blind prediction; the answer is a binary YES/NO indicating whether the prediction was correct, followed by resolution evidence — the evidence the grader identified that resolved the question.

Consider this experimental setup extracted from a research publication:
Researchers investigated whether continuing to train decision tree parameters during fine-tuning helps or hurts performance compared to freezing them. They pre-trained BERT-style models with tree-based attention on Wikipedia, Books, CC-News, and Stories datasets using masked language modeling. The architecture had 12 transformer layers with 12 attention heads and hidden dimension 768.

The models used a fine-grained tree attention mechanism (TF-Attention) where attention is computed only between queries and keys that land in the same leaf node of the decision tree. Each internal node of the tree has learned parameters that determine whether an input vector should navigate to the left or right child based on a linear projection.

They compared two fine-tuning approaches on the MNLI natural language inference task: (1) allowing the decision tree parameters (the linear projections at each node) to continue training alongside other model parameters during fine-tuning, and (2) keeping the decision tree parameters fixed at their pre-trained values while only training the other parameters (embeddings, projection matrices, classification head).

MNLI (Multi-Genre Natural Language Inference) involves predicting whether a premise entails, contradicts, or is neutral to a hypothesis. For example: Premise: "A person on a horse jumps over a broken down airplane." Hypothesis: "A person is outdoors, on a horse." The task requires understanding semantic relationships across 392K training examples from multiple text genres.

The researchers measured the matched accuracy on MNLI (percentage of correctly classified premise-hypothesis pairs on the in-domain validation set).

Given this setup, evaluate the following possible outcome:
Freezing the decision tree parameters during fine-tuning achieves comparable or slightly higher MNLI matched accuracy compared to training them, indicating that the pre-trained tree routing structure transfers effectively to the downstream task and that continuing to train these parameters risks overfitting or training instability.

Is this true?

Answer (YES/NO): YES